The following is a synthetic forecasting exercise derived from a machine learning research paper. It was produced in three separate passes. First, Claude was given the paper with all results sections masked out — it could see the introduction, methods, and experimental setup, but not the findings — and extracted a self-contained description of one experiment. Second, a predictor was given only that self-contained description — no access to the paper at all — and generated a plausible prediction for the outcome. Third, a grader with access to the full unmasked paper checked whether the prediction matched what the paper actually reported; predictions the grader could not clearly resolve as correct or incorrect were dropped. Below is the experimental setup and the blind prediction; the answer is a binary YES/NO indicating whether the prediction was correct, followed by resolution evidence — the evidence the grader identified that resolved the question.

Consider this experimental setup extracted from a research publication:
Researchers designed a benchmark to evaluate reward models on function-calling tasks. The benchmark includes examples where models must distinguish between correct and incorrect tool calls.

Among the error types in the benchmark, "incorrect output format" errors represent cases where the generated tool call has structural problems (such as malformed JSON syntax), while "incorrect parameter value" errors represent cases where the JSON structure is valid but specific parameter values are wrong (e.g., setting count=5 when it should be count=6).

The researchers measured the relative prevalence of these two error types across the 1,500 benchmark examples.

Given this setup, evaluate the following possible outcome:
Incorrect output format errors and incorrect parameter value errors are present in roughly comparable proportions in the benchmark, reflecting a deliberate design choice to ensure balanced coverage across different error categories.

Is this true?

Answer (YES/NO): NO